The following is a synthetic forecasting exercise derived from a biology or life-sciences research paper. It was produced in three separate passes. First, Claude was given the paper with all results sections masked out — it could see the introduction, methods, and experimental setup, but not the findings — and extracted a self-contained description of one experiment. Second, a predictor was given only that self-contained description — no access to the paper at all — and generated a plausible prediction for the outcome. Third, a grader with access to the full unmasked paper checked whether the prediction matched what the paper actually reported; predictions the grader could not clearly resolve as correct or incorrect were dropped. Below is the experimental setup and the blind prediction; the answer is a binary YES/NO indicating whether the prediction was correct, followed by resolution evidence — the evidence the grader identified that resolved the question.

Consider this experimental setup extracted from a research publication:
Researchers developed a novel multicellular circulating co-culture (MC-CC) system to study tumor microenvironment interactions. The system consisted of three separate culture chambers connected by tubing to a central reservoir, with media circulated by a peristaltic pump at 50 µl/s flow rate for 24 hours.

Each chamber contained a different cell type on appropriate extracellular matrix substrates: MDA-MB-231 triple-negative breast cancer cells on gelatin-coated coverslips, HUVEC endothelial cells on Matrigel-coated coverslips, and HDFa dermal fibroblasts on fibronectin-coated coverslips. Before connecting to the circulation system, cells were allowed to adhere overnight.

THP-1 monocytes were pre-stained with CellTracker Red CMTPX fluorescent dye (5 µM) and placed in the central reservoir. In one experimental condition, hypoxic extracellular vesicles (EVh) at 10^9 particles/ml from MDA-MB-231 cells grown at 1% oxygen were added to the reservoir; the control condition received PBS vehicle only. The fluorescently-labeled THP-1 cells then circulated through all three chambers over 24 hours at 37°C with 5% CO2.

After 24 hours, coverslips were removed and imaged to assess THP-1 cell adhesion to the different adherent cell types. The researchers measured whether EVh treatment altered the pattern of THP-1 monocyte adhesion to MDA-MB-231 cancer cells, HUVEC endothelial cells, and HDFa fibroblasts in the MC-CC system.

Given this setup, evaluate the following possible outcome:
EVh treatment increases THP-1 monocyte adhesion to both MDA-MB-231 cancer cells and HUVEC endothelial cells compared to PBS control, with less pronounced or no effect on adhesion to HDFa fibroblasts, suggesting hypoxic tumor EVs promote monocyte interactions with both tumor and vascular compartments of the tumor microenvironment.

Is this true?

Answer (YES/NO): NO